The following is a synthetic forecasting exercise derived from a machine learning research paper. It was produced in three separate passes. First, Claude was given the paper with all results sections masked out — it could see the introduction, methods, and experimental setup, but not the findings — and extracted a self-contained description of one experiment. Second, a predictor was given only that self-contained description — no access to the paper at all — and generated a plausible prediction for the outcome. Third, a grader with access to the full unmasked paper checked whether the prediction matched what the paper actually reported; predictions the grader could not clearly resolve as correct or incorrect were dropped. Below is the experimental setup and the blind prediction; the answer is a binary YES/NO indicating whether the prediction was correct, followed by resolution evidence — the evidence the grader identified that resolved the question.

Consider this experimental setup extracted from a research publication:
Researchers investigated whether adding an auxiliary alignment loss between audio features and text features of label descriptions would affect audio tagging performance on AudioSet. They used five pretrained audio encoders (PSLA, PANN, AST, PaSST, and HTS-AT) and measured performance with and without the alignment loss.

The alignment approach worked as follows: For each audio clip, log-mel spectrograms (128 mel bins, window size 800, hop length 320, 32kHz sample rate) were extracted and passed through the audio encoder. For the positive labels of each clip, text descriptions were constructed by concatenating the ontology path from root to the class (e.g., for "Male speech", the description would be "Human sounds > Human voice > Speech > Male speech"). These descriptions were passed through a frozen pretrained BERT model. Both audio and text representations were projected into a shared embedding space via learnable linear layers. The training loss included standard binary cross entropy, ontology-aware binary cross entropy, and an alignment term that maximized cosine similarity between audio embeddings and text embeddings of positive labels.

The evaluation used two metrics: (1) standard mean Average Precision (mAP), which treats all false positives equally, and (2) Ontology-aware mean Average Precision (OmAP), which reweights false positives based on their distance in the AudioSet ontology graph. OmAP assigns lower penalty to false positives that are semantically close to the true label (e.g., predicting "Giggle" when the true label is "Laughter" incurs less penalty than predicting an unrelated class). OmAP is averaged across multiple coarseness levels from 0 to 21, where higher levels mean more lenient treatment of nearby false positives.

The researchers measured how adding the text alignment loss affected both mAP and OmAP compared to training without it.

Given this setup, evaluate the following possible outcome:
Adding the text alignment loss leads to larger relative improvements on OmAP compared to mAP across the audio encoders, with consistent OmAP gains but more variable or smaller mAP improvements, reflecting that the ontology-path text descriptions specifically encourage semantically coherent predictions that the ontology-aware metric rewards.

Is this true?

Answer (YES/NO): NO